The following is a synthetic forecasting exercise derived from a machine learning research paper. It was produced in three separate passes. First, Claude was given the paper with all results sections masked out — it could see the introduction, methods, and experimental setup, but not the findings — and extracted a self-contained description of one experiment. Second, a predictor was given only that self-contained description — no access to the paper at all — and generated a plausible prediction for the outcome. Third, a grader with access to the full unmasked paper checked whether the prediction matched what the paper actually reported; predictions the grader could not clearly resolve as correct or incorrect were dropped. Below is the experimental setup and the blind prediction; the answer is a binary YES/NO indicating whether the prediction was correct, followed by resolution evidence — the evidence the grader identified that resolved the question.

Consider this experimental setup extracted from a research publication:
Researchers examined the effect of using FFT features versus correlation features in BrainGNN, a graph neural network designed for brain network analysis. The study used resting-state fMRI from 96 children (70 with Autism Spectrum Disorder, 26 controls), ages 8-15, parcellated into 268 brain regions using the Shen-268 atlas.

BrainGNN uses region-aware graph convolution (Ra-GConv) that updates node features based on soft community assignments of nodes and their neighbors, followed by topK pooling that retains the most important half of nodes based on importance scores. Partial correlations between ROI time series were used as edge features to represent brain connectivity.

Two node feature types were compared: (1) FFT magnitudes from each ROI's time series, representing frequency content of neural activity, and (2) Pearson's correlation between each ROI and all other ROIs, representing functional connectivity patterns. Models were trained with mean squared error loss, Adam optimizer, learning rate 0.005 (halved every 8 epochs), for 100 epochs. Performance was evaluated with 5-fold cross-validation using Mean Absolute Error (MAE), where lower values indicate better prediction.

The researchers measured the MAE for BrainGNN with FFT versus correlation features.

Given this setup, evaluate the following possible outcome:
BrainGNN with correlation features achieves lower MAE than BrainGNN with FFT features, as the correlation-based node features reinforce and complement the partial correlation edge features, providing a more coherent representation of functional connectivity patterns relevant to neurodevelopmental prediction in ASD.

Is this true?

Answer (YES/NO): NO